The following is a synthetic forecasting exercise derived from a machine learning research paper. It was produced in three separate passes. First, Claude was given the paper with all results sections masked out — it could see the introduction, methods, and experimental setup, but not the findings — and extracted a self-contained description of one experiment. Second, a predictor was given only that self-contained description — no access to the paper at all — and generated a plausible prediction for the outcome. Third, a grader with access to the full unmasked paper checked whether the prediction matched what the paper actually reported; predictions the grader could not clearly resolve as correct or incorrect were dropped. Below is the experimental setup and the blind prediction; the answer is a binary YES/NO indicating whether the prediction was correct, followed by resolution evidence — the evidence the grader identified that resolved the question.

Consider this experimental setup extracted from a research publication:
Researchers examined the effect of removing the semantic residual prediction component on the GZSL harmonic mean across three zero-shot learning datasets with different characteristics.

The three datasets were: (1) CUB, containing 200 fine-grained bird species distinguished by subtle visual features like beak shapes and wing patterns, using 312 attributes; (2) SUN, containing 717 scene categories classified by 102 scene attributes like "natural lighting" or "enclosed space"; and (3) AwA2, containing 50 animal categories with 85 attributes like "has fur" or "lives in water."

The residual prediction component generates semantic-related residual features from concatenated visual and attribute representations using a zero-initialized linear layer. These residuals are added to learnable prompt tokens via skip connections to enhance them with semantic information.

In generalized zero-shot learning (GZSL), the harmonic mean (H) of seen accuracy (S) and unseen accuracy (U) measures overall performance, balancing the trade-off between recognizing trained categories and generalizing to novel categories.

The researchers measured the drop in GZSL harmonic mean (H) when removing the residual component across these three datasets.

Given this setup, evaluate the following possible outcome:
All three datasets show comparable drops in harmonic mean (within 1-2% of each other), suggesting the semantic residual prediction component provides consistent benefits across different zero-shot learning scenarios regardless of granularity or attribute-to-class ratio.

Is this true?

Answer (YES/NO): NO